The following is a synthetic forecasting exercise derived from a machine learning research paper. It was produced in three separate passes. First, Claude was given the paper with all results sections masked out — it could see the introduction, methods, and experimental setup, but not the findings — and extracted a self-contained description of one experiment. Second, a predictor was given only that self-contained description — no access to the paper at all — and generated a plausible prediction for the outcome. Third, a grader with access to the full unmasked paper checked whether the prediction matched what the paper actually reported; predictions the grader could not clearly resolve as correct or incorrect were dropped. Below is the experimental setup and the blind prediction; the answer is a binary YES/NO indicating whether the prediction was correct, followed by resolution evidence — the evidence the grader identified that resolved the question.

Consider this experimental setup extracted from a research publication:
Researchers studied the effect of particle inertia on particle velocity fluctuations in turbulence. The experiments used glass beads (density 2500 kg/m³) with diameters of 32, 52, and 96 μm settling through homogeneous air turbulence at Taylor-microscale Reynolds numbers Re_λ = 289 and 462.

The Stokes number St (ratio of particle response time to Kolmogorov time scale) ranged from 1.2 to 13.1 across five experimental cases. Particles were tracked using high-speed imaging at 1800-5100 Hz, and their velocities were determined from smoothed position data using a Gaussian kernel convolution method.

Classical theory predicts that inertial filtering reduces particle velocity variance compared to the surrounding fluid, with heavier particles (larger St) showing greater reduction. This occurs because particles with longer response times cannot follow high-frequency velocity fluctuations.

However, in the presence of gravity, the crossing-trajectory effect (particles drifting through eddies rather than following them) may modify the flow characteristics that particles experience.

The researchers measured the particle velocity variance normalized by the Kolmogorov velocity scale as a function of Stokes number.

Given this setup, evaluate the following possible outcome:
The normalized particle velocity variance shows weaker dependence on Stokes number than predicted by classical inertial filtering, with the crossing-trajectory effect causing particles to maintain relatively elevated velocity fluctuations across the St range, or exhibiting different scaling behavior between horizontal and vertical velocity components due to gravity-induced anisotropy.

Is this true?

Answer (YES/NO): NO